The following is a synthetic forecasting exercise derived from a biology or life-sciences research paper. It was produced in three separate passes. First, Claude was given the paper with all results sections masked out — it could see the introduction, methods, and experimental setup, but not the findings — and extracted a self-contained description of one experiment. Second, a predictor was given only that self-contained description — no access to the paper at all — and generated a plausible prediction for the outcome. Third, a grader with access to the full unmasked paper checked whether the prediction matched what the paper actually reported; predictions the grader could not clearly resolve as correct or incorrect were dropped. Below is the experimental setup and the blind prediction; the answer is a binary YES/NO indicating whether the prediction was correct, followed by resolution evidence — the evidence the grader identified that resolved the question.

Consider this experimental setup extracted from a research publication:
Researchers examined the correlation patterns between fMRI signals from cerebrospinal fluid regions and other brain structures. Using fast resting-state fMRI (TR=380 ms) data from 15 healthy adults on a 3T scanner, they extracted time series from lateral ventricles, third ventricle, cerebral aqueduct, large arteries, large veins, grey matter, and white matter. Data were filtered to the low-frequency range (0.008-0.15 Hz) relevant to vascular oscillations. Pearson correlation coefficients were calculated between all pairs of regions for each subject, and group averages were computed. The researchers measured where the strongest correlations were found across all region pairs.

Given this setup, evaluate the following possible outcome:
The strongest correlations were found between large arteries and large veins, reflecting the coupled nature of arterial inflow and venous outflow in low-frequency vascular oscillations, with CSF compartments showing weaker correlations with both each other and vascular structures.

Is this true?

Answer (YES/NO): NO